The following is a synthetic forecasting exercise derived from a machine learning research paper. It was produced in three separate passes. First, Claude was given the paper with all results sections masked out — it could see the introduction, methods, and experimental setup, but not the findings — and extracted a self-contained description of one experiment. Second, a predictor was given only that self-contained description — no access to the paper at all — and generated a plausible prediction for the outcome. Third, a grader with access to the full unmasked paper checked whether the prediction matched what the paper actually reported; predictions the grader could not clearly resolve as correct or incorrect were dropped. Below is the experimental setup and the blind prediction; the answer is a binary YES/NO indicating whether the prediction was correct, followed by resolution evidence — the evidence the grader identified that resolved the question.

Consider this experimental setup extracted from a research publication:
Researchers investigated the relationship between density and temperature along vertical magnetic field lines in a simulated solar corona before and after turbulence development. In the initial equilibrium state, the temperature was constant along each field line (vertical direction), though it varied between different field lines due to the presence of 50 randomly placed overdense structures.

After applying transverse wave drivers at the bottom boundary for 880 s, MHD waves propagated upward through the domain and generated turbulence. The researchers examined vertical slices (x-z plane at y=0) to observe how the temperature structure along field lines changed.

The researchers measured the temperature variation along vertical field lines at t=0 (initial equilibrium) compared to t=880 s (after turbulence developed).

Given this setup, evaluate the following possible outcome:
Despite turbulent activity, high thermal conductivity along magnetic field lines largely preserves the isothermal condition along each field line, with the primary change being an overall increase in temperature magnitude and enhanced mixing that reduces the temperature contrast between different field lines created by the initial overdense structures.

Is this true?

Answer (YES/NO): NO